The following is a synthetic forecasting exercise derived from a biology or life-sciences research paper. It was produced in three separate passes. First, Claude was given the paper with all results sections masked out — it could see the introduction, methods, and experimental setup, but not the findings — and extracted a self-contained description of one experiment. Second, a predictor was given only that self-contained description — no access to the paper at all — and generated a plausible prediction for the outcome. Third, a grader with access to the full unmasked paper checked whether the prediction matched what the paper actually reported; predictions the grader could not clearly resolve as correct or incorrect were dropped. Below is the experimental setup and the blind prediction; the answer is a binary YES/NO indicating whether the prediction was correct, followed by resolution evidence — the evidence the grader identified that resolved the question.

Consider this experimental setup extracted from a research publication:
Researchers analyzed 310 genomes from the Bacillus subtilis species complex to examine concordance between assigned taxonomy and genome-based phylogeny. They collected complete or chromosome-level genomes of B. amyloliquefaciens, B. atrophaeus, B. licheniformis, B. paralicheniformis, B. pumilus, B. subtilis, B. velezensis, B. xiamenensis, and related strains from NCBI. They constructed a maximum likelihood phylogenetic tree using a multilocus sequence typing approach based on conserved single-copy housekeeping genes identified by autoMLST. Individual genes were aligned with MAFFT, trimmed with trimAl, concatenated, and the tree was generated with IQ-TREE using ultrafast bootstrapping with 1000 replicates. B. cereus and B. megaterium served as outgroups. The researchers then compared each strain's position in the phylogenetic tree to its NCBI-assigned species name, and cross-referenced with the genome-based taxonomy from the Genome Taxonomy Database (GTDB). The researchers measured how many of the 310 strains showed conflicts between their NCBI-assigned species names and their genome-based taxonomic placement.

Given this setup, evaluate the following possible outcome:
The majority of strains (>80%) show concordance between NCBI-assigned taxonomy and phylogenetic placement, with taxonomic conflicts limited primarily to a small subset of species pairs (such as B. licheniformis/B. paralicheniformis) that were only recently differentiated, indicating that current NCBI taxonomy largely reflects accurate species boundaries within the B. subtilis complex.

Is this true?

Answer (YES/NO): NO